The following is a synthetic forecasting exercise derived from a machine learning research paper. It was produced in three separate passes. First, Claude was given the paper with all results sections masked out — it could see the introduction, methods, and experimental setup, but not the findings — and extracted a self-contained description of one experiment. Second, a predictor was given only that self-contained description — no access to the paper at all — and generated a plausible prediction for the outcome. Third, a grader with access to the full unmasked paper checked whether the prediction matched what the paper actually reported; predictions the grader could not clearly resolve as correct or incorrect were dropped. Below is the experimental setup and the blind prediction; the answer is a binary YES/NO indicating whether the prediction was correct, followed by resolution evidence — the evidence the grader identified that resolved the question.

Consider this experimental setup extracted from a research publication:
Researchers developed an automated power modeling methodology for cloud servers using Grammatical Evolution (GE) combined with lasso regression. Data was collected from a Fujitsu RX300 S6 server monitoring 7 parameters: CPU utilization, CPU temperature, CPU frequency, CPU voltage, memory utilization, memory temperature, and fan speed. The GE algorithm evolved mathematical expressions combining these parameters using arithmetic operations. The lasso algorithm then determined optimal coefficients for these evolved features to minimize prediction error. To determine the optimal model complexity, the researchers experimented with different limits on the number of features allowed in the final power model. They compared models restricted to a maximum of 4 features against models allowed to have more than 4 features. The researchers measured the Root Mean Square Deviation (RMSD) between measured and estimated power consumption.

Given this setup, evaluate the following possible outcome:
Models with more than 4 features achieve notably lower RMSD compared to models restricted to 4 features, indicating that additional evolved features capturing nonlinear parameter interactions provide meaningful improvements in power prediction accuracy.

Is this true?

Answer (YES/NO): NO